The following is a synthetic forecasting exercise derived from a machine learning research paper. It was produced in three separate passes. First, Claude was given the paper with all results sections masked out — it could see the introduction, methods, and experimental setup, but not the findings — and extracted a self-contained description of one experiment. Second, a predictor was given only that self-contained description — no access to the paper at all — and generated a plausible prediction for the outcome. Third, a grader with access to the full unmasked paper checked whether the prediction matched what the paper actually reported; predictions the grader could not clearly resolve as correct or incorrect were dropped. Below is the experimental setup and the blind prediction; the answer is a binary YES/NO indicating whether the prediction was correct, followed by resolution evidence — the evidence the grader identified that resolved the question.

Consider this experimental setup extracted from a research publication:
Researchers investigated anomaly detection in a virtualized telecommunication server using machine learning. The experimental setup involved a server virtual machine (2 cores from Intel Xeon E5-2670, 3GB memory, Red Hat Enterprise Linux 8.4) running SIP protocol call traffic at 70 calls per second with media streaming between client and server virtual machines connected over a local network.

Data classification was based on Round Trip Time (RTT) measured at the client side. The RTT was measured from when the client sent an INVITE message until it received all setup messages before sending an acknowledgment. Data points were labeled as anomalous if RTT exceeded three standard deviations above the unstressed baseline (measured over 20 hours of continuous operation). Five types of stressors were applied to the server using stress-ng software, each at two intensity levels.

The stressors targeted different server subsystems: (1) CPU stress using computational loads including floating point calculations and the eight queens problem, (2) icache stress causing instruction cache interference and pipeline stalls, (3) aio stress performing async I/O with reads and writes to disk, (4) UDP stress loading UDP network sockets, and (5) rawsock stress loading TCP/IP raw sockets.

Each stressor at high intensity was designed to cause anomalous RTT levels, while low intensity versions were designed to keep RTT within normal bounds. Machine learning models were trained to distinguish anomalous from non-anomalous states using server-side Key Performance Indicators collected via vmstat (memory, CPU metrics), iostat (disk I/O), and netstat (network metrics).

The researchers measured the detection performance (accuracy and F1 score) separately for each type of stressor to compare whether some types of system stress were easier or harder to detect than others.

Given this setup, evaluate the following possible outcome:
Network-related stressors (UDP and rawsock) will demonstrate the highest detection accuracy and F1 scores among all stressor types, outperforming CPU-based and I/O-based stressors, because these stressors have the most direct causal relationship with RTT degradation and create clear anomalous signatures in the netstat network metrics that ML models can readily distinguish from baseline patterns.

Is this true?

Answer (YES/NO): NO